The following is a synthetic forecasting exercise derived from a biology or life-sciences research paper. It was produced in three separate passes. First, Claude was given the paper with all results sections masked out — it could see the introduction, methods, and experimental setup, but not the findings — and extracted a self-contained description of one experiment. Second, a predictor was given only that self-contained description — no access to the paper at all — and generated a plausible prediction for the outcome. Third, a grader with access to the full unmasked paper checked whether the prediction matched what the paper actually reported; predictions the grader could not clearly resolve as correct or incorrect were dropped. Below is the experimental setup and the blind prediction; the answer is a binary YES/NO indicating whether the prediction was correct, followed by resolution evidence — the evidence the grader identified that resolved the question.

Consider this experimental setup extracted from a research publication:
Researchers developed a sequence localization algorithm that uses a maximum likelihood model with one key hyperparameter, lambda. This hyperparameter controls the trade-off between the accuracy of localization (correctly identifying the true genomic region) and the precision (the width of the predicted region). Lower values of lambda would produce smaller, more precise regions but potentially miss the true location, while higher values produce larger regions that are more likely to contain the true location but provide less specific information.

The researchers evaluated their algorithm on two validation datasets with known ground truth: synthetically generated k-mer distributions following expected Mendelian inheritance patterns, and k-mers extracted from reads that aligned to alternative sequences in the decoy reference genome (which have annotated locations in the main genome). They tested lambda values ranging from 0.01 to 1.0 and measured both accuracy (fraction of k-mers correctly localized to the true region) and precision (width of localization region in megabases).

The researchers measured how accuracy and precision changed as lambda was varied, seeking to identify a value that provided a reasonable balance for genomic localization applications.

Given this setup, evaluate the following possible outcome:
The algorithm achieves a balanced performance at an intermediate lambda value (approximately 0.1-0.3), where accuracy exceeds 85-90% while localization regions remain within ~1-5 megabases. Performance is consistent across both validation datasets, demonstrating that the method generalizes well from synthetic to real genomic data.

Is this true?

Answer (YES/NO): YES